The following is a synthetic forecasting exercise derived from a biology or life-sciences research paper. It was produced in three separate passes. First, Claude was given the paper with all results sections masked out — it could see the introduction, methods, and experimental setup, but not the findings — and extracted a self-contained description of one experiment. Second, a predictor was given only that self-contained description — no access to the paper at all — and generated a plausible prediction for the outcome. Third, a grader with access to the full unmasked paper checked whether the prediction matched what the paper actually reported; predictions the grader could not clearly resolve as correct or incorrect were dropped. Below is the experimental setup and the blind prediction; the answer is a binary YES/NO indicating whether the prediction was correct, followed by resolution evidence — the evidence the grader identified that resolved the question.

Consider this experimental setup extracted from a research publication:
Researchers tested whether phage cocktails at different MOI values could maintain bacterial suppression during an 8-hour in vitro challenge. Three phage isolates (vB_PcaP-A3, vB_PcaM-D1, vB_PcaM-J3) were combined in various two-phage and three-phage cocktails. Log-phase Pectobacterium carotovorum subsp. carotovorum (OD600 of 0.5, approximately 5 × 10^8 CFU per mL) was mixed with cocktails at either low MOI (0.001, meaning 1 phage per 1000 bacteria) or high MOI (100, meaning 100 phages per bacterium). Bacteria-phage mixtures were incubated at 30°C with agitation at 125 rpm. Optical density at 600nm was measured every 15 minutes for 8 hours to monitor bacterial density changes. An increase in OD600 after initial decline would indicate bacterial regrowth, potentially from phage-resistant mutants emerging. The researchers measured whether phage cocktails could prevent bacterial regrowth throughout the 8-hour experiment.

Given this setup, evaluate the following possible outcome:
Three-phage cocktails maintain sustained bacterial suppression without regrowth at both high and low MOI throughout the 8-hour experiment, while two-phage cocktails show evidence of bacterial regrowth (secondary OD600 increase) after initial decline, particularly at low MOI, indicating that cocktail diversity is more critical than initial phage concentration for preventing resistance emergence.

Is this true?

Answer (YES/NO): NO